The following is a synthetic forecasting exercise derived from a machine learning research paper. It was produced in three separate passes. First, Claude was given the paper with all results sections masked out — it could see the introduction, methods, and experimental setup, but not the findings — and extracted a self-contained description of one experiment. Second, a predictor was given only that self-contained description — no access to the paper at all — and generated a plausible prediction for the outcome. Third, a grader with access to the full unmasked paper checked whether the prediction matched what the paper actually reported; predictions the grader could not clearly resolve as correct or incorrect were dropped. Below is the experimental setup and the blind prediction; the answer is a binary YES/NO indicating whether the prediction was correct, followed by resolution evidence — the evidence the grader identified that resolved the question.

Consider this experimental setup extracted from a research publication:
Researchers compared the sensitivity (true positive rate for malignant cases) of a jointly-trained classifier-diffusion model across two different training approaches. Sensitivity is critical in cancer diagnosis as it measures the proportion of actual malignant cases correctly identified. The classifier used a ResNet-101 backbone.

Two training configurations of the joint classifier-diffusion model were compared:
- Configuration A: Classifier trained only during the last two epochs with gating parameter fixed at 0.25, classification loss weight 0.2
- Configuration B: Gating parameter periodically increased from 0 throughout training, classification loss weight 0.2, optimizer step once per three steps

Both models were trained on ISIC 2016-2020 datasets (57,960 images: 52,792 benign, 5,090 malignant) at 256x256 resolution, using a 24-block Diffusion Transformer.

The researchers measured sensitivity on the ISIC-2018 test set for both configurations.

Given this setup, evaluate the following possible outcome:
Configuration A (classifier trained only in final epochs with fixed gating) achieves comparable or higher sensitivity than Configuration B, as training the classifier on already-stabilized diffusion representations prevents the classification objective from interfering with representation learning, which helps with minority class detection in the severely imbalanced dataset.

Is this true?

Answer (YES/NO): NO